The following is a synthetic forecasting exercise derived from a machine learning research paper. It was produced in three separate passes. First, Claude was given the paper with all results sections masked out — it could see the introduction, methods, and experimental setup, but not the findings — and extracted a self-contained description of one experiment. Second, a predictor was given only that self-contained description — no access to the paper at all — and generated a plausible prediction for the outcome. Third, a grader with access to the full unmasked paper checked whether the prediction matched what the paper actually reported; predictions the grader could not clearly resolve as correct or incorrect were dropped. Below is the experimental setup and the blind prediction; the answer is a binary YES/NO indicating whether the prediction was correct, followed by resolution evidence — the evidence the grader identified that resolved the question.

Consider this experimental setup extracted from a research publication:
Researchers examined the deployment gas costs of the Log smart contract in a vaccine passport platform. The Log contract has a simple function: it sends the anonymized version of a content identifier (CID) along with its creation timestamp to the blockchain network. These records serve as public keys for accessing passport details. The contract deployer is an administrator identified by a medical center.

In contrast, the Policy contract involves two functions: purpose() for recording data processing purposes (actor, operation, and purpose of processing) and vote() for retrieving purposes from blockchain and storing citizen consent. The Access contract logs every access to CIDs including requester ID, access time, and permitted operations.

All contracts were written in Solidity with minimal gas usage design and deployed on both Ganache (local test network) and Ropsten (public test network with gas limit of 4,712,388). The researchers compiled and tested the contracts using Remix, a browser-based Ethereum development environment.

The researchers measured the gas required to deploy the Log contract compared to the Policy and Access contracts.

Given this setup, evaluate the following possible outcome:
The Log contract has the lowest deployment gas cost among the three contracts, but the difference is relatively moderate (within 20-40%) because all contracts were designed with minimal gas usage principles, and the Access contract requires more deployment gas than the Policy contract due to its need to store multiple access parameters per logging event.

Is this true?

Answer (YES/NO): NO